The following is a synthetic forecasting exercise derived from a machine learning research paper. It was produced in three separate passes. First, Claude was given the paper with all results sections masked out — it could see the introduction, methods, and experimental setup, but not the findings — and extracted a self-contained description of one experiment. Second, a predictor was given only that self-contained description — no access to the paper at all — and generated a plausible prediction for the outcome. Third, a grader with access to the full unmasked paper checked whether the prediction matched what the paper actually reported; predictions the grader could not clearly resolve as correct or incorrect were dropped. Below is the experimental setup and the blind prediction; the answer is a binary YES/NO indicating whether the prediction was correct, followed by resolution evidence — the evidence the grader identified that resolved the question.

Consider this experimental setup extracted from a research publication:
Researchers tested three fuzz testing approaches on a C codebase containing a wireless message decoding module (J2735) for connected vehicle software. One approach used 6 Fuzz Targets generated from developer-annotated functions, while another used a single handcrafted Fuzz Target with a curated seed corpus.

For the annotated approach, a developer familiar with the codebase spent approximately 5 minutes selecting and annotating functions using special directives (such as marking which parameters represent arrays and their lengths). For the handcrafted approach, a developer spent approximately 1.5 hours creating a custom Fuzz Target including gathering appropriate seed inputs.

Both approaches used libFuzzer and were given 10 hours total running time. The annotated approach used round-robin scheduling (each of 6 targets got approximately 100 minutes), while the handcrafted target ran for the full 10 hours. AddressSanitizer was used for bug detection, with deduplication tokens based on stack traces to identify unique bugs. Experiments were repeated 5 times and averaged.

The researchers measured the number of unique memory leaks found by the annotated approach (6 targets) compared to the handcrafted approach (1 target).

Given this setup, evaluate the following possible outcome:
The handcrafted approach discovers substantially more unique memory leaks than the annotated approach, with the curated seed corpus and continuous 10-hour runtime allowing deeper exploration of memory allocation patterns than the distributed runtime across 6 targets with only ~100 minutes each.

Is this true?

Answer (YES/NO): NO